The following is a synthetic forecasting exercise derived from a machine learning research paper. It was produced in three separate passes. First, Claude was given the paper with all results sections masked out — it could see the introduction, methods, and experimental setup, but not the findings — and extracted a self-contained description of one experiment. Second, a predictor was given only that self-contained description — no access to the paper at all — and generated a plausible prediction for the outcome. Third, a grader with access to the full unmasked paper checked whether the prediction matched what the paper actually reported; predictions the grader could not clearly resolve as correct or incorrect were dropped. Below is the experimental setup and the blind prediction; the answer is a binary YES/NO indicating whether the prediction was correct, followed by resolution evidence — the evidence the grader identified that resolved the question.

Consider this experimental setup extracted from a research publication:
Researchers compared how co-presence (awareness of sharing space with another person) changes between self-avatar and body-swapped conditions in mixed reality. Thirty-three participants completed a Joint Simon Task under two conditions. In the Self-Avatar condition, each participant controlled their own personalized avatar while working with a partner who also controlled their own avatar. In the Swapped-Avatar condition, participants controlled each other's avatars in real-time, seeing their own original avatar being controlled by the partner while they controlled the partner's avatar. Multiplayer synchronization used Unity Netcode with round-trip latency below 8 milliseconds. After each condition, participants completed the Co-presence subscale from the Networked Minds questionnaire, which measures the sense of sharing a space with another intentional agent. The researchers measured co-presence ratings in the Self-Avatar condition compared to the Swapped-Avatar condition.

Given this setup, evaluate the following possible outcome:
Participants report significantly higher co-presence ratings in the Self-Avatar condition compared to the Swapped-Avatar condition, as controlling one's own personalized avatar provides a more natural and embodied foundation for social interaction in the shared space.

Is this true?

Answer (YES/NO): NO